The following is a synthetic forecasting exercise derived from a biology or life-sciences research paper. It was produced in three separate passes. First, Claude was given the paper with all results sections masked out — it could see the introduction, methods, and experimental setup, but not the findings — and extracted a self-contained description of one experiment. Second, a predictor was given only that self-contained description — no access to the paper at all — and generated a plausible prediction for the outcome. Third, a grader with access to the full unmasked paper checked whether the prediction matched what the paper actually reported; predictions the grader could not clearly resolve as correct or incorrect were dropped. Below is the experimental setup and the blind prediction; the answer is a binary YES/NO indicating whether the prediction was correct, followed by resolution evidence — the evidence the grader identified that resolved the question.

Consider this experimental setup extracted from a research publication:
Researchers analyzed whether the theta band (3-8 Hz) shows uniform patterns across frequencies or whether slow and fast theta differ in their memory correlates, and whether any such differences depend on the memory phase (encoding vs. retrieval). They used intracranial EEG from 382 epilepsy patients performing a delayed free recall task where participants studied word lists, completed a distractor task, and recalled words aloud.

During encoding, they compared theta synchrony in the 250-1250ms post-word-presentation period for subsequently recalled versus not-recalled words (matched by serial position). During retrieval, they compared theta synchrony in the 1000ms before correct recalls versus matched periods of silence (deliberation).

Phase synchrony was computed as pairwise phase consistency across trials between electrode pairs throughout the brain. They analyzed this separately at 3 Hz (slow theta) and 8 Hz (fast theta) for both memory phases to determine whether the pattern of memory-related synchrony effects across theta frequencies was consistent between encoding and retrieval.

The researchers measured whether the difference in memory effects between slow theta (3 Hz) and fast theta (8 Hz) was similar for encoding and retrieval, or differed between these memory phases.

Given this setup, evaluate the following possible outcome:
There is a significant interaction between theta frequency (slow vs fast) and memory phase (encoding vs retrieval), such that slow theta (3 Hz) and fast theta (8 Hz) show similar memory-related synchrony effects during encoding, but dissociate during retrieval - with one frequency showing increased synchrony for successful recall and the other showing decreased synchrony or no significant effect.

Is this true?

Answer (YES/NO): NO